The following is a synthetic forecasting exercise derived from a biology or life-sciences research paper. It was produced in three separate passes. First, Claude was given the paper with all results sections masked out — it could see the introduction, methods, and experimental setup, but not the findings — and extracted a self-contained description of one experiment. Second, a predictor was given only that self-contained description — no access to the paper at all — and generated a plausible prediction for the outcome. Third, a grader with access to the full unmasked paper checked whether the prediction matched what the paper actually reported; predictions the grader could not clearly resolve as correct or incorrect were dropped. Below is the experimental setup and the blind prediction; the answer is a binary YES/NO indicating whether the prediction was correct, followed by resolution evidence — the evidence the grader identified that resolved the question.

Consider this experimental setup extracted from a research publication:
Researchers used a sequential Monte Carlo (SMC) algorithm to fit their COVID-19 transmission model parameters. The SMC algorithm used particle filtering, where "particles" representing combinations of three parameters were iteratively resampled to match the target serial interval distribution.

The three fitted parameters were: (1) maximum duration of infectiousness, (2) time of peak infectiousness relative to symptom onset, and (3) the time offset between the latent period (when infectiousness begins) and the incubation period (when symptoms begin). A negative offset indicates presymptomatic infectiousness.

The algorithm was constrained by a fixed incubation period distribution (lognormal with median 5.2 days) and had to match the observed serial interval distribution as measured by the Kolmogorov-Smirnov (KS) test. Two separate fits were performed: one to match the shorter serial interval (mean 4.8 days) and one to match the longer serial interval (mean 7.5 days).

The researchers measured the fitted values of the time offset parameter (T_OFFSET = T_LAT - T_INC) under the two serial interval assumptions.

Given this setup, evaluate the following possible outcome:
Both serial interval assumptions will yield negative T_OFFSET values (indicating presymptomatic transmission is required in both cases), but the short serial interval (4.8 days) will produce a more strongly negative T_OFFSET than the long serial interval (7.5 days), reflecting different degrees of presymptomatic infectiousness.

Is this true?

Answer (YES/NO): NO